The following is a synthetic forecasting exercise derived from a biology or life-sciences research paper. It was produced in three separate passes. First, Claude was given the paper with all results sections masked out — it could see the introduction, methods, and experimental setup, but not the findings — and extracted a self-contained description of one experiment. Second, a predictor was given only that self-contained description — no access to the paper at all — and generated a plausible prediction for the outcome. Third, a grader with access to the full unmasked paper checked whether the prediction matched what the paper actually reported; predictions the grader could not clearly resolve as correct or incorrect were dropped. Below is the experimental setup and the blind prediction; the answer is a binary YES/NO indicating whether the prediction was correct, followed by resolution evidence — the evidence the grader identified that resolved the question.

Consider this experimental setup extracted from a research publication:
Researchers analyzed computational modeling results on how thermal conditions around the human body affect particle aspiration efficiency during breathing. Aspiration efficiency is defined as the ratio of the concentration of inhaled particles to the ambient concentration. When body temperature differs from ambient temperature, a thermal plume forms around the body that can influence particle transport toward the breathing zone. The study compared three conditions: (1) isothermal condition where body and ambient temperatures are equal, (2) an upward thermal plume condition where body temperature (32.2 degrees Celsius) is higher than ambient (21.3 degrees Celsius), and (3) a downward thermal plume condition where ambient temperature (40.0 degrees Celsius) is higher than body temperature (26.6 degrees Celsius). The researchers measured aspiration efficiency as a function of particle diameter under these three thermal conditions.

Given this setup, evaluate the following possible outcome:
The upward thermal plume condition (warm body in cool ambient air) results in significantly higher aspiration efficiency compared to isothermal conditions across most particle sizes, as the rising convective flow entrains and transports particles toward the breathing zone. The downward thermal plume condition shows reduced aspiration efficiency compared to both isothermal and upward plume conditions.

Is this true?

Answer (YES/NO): YES